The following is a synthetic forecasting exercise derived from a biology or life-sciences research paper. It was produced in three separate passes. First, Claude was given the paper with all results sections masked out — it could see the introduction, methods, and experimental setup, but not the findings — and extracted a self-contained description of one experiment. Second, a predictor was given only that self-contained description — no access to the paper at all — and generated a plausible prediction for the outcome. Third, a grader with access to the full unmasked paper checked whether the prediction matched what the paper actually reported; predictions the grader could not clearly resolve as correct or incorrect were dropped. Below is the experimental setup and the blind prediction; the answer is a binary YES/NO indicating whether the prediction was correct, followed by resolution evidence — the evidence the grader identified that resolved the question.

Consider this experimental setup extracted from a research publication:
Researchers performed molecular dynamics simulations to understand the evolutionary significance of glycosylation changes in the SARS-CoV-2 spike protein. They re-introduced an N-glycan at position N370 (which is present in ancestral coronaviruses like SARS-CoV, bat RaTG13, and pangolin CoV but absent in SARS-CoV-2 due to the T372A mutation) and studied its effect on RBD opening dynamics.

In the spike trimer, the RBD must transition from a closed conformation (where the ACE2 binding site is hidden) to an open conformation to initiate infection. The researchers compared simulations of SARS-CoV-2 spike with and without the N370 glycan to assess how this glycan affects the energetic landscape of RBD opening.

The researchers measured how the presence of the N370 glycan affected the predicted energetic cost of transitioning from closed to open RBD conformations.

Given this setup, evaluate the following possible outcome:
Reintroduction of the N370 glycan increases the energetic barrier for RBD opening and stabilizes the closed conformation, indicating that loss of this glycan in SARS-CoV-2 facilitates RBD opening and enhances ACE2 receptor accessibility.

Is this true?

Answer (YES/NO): YES